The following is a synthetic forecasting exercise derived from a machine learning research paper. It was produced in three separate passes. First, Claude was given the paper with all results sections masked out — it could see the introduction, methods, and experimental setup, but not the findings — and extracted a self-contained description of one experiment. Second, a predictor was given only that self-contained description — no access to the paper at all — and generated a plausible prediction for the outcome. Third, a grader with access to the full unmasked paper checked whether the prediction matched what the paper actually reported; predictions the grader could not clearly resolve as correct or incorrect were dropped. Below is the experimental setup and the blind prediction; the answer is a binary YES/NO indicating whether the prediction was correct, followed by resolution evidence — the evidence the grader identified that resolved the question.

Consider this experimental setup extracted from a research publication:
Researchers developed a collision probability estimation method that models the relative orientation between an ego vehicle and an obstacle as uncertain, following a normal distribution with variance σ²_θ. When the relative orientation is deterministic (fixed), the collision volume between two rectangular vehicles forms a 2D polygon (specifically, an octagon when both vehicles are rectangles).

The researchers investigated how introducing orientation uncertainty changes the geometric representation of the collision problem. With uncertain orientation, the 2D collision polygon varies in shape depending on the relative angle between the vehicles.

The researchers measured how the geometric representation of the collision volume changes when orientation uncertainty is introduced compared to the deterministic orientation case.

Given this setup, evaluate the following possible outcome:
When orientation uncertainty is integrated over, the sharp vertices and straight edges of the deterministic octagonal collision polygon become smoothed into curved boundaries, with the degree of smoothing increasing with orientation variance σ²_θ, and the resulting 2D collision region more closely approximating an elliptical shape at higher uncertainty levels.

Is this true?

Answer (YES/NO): NO